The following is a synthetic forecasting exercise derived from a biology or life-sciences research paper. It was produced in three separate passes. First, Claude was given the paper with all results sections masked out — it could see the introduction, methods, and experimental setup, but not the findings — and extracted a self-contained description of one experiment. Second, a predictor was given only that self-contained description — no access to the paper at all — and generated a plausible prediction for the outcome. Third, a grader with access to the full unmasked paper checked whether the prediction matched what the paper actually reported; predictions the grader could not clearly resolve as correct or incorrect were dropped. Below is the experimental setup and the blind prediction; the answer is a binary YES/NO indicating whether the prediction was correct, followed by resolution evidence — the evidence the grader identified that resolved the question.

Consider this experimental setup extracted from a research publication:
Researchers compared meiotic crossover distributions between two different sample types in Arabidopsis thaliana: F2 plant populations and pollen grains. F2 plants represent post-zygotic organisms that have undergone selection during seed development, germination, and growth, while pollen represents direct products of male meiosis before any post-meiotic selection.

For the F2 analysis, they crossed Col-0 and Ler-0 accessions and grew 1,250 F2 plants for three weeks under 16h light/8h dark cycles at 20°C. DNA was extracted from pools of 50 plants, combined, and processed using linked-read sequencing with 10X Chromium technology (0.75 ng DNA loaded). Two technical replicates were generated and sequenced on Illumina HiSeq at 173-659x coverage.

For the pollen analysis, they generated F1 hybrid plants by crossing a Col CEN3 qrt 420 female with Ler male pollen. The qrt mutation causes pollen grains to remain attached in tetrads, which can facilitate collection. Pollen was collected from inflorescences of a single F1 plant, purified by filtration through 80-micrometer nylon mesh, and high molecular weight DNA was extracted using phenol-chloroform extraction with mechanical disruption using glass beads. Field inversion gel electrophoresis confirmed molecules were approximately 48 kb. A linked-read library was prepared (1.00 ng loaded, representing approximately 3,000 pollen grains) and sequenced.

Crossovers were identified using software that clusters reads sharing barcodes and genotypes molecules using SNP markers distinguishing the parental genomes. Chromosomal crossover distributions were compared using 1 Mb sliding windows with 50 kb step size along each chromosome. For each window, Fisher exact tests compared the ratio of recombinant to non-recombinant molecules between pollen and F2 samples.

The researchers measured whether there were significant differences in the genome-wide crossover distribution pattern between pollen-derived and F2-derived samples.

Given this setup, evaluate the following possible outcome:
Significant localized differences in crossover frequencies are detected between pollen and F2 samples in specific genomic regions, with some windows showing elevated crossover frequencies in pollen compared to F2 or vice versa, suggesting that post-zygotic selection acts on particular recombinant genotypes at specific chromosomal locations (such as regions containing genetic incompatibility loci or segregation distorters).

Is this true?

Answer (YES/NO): NO